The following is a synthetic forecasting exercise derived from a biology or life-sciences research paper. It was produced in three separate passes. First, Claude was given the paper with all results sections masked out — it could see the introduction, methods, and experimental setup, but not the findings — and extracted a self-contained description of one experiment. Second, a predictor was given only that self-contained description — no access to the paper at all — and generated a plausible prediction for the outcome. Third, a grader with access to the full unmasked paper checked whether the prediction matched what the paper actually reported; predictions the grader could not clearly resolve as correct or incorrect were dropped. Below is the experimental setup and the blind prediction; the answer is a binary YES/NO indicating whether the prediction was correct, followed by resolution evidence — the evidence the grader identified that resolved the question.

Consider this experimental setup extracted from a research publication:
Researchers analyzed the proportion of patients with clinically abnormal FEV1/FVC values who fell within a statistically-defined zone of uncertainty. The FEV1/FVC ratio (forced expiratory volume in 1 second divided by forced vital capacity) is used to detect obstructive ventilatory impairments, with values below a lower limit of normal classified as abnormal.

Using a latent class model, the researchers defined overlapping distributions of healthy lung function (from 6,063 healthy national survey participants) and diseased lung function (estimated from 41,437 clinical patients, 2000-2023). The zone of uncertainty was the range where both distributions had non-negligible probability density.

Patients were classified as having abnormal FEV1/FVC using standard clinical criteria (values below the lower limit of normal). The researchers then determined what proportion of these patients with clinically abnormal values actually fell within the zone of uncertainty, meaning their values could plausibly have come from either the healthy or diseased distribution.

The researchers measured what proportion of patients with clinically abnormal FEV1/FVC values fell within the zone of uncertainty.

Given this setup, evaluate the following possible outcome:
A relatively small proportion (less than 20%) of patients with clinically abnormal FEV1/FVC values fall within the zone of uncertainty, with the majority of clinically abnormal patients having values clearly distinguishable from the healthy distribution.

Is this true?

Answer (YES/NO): NO